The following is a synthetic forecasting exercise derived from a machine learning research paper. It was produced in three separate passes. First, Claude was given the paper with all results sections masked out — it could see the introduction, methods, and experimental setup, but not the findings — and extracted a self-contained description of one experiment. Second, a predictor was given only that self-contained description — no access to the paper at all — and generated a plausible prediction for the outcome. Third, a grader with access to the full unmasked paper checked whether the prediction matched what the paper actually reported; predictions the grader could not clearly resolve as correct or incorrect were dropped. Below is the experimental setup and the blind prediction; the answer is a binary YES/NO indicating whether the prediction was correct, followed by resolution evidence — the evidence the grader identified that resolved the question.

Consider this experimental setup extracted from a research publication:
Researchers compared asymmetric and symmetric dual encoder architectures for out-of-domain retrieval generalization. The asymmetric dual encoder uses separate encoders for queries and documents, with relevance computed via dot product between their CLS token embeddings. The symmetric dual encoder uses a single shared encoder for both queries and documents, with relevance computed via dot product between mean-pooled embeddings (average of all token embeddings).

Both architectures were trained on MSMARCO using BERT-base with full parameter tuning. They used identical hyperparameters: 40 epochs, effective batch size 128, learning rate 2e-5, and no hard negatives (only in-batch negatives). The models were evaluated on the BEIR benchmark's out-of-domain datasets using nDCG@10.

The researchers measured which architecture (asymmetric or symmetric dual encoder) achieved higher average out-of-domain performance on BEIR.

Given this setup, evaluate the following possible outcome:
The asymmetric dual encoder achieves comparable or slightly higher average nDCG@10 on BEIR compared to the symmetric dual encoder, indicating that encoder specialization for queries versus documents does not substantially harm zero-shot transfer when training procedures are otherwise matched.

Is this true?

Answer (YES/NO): YES